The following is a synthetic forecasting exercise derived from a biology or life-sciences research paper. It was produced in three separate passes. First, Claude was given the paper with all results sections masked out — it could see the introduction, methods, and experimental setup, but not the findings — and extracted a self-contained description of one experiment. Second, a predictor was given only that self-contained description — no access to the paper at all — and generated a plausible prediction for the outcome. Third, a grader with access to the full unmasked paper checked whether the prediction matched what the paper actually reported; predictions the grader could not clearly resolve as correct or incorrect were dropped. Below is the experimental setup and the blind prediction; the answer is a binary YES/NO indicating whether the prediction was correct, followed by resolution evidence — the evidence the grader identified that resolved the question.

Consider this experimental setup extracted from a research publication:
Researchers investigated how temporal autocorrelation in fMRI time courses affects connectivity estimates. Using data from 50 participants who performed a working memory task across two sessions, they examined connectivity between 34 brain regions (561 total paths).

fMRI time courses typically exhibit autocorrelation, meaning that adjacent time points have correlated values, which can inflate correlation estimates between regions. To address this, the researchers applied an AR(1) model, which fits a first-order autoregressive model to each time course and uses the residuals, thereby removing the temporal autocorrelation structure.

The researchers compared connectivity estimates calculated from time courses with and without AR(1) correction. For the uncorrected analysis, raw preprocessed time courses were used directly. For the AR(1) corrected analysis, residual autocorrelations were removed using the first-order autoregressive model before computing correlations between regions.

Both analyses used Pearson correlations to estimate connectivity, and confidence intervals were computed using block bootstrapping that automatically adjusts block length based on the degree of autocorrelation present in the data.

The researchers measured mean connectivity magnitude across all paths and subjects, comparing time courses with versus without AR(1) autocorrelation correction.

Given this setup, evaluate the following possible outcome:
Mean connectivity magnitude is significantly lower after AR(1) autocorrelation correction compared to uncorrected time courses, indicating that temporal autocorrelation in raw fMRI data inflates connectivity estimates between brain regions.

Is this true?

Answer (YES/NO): YES